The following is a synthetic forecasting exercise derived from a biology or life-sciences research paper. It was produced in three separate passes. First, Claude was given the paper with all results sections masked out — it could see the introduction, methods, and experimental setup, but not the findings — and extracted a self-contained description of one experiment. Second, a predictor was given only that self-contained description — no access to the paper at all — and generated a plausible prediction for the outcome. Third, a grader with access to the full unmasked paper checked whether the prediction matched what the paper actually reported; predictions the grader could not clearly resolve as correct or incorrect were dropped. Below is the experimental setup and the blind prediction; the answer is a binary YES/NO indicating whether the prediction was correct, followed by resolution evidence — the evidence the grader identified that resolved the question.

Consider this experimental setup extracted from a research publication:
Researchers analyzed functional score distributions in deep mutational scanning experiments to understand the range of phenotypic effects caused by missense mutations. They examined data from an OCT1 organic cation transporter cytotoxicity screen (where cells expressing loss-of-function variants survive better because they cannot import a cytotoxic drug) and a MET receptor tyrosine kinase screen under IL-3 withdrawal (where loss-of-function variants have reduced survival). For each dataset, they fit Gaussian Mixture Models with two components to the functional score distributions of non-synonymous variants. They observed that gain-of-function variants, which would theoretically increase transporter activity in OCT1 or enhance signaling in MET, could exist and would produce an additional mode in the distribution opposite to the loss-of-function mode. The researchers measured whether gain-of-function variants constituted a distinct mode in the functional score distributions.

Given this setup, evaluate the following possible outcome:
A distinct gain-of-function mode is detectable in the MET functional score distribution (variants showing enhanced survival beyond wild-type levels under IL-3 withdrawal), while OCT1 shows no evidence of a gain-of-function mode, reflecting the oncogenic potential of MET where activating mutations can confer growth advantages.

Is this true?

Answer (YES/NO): NO